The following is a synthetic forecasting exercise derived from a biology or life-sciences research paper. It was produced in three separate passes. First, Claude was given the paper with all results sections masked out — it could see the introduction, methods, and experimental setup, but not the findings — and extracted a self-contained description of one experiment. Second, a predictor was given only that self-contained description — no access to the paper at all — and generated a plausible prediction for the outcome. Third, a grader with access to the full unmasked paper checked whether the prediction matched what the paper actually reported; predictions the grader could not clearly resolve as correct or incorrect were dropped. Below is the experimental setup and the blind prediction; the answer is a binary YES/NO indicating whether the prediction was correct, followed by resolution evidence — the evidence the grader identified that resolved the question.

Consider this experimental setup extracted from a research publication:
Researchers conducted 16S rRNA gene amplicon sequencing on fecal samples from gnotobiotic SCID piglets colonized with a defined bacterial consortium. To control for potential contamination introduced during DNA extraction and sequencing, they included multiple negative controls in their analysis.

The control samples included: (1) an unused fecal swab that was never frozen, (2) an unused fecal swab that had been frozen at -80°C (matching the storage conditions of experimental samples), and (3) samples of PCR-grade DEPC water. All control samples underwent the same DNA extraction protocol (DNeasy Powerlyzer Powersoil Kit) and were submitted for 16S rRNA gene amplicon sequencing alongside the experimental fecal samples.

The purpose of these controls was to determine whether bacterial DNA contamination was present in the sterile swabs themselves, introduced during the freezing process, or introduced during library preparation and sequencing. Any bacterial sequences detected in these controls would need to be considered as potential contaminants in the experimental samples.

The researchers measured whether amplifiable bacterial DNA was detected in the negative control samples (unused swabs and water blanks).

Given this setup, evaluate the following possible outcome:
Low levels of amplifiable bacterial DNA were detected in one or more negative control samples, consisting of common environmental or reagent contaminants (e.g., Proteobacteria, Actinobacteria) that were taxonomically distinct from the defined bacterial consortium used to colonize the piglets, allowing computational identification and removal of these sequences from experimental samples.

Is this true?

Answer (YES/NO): NO